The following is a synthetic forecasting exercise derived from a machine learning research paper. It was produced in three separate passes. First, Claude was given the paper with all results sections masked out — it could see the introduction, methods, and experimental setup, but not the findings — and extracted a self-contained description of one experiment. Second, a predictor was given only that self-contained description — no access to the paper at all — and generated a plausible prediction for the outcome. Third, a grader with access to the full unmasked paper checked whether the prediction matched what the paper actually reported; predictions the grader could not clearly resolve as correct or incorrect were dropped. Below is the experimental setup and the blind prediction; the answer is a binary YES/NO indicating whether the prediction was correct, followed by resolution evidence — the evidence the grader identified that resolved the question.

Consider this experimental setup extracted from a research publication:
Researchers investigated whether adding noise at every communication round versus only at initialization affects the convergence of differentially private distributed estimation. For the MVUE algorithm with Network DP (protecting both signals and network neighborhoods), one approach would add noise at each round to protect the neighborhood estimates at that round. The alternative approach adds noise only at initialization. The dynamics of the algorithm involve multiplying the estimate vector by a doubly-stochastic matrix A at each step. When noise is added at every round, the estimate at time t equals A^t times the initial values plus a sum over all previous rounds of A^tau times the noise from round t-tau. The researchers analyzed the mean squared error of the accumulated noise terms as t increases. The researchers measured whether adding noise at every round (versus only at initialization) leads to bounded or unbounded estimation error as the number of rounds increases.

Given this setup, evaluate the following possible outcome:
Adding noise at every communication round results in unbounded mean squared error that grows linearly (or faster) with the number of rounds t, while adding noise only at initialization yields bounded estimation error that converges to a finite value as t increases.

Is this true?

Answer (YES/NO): YES